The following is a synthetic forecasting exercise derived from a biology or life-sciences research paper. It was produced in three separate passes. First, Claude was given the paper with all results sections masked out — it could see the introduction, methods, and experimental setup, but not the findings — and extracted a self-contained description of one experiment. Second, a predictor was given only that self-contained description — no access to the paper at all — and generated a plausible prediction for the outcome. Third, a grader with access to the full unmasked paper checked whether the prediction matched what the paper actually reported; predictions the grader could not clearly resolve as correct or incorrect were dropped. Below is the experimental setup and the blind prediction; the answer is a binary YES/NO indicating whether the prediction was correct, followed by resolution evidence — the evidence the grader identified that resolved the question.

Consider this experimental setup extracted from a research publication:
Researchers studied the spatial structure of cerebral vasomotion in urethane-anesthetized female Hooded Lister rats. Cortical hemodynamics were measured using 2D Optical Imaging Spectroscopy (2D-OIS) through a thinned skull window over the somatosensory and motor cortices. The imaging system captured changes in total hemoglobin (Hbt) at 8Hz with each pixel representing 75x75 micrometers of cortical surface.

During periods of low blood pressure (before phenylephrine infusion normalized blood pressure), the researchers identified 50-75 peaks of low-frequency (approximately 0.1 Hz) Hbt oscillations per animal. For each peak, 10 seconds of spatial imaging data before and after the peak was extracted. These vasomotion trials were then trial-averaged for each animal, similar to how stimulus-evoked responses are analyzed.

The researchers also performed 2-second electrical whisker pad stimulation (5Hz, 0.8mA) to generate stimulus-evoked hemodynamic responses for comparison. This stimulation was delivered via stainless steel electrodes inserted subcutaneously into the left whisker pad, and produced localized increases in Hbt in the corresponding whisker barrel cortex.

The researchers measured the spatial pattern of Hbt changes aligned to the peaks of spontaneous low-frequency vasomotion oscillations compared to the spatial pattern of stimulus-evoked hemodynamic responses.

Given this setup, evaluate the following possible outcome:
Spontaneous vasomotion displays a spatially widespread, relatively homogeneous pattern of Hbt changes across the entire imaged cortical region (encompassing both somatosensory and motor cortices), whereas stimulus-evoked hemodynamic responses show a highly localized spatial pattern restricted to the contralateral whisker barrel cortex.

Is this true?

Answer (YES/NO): NO